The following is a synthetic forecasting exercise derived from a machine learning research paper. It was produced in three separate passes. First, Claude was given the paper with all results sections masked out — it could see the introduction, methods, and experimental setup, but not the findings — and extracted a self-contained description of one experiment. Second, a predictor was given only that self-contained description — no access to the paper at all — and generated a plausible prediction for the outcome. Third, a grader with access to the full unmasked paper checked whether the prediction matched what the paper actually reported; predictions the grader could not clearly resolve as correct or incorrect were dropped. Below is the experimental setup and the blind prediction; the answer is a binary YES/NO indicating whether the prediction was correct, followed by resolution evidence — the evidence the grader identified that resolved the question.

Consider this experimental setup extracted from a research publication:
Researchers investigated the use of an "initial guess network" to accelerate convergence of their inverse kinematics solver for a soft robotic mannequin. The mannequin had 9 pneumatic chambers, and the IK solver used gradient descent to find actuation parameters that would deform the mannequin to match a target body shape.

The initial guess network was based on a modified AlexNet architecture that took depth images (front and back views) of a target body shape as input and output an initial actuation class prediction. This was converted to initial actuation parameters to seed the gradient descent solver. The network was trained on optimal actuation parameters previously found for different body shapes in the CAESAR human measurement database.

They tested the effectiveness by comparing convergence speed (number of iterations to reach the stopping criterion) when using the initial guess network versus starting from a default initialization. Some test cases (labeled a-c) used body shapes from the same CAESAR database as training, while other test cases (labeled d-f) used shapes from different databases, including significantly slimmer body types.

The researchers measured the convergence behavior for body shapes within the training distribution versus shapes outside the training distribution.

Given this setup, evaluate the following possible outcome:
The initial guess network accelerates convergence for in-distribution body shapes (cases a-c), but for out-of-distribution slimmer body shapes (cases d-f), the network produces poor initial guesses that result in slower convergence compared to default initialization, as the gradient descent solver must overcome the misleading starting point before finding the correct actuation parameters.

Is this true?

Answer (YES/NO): NO